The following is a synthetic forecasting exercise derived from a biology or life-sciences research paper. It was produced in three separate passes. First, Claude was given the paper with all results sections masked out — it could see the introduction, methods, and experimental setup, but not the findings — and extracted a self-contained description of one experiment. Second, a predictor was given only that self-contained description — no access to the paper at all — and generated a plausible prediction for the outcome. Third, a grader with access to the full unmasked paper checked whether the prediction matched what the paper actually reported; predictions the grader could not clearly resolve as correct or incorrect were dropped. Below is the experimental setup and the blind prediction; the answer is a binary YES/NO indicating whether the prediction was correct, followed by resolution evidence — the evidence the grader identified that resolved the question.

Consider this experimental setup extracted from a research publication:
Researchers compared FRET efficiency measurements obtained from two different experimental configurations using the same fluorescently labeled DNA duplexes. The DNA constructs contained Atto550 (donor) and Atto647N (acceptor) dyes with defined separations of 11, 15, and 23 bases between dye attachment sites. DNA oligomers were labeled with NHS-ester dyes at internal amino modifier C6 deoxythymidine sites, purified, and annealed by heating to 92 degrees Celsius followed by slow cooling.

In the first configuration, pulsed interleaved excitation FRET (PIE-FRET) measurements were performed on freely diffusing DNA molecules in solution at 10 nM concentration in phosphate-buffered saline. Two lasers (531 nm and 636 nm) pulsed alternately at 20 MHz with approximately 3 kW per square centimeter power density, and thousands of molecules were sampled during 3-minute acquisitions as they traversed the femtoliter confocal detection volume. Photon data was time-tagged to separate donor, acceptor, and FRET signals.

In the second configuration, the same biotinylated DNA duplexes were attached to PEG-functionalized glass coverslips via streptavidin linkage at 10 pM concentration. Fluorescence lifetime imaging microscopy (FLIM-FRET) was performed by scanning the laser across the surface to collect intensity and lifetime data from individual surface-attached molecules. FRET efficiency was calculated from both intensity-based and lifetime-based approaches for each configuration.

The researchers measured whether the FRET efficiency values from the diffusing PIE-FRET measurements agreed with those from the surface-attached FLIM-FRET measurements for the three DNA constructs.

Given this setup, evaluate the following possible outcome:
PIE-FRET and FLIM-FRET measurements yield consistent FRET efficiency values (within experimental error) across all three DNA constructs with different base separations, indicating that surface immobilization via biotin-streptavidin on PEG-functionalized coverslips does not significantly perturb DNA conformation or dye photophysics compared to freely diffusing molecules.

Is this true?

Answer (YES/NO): YES